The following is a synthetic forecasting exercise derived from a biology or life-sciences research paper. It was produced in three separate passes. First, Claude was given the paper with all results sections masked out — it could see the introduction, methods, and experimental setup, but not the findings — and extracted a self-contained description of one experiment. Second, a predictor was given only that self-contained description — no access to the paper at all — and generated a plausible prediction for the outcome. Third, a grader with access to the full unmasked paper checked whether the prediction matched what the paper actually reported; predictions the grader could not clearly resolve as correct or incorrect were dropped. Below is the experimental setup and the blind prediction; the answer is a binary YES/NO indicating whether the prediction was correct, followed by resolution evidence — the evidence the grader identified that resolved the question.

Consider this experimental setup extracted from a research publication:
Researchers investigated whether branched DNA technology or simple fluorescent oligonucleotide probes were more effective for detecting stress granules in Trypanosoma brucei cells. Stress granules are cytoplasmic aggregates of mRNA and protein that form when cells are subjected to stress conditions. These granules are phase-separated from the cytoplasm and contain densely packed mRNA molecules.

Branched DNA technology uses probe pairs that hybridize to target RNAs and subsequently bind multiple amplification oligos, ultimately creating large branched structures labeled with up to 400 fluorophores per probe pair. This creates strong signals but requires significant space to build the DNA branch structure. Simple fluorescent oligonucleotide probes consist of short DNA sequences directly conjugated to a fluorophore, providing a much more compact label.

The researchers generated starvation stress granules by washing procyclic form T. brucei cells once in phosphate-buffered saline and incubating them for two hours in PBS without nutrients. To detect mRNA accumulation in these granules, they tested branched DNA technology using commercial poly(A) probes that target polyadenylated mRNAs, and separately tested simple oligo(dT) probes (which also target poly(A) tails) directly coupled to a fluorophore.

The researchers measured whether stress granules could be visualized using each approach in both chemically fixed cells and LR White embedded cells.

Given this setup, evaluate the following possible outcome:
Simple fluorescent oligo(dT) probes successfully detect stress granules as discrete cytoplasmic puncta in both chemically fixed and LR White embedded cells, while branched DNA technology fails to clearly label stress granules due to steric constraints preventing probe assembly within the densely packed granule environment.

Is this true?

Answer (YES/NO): YES